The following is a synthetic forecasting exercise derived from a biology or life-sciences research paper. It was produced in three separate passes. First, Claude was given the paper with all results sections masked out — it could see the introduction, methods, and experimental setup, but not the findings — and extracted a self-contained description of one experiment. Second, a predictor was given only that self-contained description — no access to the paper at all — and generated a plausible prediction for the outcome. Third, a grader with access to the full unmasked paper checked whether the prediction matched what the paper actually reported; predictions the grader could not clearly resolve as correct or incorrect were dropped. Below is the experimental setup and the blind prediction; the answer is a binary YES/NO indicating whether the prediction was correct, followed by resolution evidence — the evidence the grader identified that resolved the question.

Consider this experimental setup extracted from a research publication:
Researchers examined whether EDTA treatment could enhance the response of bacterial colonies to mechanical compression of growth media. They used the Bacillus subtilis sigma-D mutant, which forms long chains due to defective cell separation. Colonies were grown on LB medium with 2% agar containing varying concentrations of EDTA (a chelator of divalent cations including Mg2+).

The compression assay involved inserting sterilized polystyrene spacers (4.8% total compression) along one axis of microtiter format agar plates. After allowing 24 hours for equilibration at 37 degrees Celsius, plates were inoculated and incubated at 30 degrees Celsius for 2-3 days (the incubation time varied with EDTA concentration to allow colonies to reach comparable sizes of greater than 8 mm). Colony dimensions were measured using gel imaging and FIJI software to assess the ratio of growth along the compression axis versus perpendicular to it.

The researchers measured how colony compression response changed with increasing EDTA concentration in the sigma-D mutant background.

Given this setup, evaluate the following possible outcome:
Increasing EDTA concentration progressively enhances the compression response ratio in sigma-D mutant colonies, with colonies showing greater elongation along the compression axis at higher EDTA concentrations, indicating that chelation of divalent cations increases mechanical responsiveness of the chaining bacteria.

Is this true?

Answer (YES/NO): NO